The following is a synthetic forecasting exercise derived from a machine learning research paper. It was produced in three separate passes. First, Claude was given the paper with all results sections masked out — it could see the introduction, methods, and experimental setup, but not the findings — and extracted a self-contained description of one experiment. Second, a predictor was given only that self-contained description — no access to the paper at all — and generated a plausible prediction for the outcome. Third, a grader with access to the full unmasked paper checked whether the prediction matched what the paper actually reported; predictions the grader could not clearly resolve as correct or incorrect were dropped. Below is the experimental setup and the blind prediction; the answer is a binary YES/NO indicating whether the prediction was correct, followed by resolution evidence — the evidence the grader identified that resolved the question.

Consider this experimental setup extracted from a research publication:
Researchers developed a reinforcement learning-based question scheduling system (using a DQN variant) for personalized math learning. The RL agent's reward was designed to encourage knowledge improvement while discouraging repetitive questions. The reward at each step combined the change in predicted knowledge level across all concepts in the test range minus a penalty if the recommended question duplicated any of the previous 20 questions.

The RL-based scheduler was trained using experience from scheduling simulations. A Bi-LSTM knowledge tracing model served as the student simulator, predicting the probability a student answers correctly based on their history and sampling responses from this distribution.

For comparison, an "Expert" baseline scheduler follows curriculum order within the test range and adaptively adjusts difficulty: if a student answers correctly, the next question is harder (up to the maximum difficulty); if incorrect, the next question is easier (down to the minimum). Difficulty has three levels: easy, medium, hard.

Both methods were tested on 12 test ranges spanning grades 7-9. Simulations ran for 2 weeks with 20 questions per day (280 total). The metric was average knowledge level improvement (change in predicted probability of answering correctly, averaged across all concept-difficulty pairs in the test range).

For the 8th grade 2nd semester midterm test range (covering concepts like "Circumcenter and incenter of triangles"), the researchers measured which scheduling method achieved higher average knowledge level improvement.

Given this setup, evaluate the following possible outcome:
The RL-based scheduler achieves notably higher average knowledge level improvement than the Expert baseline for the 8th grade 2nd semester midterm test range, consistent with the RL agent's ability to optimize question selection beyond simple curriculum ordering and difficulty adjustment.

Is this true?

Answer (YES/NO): NO